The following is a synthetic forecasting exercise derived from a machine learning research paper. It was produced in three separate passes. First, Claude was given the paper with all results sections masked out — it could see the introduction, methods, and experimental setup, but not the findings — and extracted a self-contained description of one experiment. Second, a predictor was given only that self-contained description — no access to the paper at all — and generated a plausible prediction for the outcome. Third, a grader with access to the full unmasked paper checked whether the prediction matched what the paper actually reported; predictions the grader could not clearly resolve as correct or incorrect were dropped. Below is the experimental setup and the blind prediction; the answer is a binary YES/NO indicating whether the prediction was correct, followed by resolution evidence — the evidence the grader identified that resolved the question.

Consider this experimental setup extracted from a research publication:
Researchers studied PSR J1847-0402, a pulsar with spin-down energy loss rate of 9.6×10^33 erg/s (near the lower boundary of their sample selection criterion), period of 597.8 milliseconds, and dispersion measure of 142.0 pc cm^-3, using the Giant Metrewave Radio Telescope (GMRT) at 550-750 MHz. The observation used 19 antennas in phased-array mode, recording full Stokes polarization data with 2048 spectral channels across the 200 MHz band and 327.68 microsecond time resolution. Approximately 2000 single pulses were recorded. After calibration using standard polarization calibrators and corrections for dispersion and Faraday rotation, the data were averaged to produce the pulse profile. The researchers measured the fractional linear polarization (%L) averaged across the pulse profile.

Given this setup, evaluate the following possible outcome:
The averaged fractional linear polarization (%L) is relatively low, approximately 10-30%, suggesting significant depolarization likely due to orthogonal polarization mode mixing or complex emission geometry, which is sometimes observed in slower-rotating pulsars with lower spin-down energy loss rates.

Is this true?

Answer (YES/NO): YES